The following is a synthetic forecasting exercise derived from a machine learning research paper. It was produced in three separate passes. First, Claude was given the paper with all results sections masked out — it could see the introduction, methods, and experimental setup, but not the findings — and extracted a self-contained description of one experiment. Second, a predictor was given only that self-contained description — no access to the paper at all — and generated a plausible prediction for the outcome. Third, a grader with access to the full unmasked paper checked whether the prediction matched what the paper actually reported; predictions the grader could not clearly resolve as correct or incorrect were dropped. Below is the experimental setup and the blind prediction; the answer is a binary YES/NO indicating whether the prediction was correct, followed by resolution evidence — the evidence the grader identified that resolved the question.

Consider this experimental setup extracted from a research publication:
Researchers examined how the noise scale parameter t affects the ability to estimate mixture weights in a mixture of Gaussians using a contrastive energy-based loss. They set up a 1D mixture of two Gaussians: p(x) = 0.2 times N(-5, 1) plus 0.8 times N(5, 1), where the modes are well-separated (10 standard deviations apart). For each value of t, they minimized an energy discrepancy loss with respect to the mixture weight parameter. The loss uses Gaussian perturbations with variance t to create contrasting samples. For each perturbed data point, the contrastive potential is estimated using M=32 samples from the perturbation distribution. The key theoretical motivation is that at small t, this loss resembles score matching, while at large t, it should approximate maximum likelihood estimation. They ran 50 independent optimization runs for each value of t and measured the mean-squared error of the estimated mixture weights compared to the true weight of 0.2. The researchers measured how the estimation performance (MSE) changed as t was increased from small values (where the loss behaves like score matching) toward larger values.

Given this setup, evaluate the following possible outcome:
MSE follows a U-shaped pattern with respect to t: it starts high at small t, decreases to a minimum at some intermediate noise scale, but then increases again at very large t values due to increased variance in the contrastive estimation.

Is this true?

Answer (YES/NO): NO